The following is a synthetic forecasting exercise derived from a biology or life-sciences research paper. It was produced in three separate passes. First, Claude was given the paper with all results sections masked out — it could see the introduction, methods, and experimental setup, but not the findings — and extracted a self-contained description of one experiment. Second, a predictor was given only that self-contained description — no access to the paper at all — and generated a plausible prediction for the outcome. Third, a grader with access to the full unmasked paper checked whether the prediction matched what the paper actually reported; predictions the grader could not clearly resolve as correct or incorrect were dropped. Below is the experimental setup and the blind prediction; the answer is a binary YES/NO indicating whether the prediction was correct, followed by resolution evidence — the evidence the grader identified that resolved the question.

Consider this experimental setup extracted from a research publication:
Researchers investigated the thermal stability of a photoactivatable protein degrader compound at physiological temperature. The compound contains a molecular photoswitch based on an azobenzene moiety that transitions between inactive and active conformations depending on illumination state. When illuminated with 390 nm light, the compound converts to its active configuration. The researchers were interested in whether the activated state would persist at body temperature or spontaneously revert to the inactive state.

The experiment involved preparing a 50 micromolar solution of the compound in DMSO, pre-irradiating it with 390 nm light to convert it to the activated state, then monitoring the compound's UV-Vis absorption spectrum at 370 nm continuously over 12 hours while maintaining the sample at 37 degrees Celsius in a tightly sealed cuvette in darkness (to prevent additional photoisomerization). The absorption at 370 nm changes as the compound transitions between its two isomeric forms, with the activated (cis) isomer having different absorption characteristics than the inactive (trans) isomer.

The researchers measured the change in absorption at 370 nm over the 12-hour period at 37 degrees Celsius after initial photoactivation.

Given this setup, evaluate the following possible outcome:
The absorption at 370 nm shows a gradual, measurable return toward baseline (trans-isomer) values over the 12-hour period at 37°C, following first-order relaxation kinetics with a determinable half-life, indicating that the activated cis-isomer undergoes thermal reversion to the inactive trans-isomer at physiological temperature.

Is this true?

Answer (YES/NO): YES